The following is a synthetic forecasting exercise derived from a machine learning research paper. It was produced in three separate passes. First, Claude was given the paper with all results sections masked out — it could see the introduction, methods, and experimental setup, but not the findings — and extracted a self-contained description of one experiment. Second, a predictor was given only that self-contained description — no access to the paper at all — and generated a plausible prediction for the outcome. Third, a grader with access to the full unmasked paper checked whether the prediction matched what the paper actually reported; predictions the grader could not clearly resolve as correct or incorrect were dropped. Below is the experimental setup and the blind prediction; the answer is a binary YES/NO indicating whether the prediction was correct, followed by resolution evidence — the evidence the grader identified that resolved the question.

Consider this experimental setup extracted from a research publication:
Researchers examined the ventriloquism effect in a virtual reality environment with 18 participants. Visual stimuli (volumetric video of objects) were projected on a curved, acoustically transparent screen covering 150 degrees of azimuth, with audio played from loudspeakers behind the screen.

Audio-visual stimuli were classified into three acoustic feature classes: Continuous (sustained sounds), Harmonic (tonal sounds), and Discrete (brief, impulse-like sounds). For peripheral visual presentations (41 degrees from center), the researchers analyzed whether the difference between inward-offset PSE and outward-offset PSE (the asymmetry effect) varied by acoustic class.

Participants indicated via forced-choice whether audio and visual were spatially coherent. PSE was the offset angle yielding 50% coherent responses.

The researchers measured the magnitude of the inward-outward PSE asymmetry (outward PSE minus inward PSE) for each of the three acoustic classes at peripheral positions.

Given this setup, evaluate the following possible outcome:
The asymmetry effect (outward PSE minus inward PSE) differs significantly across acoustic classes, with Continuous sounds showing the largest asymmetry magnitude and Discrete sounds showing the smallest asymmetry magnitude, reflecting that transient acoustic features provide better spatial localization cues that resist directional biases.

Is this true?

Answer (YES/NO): NO